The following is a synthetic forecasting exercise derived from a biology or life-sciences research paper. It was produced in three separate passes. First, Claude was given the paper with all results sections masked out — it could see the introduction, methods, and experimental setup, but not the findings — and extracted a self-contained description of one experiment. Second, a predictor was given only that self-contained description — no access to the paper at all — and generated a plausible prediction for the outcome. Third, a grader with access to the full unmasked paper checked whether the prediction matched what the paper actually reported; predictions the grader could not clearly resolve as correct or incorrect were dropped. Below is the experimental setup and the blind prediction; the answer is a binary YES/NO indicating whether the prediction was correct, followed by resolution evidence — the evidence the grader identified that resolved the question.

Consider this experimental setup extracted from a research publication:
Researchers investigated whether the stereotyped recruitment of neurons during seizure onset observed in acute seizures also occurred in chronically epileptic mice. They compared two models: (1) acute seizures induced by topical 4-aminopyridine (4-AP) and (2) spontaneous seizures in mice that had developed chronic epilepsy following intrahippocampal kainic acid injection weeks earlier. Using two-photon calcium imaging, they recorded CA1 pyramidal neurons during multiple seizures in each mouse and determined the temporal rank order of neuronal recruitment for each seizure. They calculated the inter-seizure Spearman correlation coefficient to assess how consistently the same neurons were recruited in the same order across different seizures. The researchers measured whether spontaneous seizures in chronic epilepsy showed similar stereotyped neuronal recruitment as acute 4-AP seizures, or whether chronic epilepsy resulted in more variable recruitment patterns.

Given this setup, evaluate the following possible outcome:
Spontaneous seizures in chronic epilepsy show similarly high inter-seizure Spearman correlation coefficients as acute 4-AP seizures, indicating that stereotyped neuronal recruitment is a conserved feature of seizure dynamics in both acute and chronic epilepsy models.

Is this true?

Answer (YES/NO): YES